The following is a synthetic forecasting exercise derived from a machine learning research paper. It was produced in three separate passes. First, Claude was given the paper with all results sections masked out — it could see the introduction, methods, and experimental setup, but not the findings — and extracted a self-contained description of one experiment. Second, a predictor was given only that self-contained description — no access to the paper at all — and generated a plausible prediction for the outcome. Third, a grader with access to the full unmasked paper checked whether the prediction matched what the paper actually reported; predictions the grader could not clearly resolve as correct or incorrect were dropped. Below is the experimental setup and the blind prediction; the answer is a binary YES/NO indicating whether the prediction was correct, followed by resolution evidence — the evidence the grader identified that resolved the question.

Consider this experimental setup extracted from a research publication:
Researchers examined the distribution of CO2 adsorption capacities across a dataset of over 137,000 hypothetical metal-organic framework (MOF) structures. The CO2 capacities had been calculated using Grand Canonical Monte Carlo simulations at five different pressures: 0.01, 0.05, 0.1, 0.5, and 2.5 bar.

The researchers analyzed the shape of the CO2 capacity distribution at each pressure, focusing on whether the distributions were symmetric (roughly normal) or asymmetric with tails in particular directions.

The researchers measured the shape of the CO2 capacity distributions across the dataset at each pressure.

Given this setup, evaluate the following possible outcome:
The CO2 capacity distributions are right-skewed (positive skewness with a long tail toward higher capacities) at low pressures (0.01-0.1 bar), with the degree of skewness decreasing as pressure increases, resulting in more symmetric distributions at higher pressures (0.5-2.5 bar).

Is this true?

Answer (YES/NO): NO